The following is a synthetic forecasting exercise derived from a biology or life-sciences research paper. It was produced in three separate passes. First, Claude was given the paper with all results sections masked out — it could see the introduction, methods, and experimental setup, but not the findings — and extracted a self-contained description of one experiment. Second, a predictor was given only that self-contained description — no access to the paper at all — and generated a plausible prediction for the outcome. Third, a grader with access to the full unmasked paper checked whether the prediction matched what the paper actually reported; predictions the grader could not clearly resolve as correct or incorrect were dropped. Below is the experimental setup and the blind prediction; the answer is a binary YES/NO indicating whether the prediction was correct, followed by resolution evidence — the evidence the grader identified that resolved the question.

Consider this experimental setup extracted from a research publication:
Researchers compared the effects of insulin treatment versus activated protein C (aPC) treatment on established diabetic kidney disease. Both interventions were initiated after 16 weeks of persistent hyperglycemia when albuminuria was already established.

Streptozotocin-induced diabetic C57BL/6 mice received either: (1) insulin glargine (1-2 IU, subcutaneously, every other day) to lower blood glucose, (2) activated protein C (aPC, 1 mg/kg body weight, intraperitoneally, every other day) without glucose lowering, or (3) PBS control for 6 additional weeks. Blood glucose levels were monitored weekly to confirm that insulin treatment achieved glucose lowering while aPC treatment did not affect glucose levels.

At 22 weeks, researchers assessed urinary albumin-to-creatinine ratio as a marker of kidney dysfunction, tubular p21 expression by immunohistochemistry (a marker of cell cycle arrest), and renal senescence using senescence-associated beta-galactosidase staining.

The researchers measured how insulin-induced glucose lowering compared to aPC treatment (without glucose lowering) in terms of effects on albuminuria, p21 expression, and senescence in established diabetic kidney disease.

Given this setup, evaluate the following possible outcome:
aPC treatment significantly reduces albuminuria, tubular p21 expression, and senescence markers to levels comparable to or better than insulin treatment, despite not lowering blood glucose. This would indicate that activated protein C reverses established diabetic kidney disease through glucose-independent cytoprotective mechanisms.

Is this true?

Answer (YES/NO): NO